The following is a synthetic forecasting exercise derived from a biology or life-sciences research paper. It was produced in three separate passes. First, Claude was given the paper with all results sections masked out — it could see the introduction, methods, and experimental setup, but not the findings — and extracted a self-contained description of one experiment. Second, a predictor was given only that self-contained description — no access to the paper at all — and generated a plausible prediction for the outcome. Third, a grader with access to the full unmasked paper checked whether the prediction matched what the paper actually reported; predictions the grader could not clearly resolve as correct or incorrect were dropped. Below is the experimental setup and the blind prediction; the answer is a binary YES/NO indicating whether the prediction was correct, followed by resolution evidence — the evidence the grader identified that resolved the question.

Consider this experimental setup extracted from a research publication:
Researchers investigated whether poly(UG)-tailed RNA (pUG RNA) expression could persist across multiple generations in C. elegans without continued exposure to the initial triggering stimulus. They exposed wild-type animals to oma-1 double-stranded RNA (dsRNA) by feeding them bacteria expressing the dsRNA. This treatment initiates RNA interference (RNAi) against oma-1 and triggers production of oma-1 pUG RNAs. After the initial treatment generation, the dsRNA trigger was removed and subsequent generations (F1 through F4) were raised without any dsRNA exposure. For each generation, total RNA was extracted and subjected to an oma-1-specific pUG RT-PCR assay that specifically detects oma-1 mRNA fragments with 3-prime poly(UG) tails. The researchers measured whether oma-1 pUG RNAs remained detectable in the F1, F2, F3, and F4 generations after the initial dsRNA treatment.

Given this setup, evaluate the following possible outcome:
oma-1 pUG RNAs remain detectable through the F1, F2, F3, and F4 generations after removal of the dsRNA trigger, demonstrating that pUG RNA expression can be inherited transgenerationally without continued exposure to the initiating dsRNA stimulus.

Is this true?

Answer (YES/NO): YES